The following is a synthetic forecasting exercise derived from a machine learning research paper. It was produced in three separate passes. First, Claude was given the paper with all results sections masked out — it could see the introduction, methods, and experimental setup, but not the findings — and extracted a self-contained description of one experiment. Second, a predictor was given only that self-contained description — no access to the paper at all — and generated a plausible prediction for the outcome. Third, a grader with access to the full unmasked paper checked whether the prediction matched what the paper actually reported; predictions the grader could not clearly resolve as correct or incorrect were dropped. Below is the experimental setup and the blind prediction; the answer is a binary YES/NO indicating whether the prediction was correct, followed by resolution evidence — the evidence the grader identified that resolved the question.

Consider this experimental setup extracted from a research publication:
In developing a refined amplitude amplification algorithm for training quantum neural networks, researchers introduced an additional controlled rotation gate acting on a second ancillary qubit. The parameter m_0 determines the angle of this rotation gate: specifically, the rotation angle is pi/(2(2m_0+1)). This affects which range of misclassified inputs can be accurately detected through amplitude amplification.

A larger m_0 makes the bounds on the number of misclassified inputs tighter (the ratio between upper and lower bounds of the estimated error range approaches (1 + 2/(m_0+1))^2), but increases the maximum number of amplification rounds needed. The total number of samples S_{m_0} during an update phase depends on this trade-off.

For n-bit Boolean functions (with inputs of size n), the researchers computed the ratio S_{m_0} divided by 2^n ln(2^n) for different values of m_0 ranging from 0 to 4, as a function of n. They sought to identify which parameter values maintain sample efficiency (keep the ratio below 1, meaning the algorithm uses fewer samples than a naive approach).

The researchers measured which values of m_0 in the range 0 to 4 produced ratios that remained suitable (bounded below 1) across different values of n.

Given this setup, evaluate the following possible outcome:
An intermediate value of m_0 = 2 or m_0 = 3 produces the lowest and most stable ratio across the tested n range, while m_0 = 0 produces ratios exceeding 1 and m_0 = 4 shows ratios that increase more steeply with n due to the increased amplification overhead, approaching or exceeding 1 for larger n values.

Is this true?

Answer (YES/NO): NO